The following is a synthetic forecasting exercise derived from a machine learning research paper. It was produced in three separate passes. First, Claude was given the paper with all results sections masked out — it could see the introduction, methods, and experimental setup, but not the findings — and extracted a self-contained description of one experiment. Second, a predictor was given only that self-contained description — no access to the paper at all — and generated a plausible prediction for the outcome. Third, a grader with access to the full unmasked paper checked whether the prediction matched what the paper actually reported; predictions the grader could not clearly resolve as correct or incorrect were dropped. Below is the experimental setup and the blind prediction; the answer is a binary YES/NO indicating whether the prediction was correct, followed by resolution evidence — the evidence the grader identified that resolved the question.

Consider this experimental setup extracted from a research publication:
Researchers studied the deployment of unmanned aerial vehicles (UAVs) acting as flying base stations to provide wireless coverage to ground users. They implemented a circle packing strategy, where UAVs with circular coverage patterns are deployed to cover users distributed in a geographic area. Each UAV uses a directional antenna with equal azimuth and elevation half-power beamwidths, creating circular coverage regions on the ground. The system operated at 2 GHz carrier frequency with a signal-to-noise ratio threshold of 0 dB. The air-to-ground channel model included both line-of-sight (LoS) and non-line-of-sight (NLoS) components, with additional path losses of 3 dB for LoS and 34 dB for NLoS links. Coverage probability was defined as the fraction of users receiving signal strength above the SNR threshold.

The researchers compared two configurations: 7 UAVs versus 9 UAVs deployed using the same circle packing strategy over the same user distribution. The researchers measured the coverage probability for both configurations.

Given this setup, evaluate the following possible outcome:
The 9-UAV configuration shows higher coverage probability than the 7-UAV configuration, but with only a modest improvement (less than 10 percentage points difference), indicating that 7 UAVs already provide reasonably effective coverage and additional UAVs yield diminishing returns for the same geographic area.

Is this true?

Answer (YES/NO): NO